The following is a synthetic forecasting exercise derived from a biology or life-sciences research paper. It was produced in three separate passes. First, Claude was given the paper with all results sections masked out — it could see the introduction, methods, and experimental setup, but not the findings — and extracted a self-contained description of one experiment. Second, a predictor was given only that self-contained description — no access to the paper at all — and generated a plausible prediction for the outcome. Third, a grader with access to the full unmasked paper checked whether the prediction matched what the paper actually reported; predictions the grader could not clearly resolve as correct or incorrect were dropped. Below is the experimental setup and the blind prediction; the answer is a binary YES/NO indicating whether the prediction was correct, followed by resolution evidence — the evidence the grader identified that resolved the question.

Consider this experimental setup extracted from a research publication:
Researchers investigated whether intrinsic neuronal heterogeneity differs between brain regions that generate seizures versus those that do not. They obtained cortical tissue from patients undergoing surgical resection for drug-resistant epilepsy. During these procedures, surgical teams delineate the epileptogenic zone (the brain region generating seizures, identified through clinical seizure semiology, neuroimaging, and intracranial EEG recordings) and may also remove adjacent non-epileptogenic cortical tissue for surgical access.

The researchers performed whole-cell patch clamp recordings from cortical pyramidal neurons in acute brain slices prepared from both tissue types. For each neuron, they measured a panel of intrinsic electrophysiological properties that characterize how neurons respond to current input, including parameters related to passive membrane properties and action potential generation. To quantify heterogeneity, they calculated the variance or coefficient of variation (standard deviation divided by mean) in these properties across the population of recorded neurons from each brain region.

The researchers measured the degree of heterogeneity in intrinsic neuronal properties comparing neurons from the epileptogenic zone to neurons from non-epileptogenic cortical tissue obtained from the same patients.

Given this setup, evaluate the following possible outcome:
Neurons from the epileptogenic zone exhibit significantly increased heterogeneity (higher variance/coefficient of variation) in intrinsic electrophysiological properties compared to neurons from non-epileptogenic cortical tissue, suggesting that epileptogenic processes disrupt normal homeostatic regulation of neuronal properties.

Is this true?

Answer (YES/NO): NO